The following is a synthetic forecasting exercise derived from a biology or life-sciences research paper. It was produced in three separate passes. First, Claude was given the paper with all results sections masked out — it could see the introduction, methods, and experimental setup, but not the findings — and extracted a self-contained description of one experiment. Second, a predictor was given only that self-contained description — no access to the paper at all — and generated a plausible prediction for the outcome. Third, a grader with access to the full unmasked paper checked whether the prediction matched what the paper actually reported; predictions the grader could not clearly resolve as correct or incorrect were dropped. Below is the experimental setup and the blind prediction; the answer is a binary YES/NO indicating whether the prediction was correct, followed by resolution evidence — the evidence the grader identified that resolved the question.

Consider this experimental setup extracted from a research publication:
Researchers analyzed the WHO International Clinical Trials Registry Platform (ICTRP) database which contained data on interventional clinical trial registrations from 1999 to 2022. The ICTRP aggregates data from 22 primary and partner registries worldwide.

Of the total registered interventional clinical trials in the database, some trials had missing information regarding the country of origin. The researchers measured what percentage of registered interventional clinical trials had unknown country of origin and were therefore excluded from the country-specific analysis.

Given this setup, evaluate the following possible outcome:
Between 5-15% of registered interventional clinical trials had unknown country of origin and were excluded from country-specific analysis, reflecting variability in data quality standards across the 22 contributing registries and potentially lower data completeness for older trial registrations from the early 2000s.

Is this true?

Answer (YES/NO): NO